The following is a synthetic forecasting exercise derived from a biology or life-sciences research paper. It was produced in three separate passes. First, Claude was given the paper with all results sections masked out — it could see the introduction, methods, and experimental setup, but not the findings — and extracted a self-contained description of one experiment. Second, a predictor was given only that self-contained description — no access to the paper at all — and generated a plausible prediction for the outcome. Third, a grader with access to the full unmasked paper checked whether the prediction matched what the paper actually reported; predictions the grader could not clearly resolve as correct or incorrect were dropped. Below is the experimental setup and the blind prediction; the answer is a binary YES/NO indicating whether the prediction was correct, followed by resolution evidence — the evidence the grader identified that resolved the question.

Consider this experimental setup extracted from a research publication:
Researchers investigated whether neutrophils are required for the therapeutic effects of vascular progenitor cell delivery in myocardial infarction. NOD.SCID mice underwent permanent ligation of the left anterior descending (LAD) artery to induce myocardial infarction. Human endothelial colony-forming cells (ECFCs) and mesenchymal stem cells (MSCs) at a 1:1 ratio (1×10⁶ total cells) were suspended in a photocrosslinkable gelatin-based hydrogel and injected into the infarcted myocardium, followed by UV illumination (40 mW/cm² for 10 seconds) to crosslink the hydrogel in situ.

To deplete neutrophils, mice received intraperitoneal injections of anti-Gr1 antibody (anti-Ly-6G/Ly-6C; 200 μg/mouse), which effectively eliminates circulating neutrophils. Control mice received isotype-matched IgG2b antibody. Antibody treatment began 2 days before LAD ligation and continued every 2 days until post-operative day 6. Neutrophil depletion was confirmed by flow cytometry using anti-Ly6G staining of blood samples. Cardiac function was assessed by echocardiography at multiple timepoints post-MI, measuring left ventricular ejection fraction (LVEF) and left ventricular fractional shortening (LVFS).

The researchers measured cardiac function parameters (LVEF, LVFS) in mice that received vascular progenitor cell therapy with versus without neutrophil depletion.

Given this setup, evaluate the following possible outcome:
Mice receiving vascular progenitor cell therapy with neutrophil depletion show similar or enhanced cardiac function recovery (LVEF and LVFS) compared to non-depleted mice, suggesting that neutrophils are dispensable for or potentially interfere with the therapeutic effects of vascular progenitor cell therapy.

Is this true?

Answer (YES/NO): NO